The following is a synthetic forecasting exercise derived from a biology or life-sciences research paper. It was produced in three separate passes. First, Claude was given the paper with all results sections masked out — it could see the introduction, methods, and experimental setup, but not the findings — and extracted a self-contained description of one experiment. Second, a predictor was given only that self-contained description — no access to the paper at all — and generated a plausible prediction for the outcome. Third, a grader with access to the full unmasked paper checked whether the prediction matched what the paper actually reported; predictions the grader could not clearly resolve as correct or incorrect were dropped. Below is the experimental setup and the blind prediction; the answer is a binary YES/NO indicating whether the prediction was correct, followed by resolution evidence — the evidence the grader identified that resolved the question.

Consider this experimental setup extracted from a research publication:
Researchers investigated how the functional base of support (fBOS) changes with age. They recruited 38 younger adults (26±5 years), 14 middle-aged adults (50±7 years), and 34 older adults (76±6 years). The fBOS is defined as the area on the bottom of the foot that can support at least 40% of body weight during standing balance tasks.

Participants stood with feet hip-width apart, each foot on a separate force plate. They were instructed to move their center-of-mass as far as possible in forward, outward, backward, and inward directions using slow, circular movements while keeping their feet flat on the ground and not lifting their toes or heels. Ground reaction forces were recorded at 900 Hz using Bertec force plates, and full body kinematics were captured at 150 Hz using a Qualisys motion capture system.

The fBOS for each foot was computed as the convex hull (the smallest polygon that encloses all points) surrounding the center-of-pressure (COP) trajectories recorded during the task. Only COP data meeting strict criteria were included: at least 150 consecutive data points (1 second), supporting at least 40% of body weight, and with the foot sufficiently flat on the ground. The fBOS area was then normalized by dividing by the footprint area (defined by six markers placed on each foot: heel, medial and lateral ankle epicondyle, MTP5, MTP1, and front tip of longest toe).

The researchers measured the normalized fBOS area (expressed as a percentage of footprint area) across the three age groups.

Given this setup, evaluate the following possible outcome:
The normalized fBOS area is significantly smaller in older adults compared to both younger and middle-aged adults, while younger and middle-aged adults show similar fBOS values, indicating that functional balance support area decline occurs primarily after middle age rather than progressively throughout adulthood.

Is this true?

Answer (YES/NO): YES